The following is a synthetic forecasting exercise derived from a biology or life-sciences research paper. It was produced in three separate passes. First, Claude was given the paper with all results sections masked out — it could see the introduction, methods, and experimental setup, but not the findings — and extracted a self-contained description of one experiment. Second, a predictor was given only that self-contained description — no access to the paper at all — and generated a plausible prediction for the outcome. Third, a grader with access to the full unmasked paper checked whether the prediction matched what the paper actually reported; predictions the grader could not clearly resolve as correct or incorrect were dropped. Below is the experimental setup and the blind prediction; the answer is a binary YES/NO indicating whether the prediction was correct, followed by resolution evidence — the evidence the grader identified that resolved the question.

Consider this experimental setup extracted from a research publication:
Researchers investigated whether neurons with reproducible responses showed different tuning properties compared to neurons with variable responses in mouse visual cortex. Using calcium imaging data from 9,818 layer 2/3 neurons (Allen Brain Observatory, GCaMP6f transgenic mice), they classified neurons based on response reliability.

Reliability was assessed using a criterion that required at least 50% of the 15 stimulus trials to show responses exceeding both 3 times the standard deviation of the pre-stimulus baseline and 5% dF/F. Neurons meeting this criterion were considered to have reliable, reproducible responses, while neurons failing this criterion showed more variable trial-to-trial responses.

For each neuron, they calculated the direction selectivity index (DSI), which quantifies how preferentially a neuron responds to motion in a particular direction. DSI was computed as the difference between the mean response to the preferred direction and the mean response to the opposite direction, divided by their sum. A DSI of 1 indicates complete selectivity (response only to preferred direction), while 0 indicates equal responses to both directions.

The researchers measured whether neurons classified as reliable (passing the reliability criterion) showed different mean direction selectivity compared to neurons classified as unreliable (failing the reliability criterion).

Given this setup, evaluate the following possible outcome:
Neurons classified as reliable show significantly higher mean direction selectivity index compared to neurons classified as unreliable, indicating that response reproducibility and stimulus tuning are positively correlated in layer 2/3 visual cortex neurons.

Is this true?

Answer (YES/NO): NO